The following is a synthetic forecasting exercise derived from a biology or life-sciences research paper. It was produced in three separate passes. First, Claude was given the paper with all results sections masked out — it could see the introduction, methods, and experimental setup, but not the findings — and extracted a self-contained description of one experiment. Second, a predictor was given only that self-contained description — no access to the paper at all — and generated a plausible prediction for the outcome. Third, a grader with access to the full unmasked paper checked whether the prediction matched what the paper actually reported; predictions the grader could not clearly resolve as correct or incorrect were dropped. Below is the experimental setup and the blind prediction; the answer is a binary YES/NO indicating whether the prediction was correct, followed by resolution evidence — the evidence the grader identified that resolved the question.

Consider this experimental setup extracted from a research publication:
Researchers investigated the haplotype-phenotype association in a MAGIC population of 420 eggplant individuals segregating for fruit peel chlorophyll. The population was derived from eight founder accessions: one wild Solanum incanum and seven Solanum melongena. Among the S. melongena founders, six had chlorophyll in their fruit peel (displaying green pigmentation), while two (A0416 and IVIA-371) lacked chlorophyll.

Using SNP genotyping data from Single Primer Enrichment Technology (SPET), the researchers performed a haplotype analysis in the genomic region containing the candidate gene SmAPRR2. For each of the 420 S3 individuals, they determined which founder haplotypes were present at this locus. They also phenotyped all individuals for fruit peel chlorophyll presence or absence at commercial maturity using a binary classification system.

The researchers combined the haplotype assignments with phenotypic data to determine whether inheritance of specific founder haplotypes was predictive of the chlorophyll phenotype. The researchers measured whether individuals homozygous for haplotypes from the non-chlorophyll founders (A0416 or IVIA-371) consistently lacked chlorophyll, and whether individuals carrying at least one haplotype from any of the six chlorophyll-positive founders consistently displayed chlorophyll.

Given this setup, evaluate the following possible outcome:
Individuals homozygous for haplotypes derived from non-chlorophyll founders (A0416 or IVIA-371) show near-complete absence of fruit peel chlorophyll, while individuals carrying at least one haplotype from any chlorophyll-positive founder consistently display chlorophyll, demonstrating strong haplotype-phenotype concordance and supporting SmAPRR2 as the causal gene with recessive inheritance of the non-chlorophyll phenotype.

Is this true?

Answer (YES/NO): YES